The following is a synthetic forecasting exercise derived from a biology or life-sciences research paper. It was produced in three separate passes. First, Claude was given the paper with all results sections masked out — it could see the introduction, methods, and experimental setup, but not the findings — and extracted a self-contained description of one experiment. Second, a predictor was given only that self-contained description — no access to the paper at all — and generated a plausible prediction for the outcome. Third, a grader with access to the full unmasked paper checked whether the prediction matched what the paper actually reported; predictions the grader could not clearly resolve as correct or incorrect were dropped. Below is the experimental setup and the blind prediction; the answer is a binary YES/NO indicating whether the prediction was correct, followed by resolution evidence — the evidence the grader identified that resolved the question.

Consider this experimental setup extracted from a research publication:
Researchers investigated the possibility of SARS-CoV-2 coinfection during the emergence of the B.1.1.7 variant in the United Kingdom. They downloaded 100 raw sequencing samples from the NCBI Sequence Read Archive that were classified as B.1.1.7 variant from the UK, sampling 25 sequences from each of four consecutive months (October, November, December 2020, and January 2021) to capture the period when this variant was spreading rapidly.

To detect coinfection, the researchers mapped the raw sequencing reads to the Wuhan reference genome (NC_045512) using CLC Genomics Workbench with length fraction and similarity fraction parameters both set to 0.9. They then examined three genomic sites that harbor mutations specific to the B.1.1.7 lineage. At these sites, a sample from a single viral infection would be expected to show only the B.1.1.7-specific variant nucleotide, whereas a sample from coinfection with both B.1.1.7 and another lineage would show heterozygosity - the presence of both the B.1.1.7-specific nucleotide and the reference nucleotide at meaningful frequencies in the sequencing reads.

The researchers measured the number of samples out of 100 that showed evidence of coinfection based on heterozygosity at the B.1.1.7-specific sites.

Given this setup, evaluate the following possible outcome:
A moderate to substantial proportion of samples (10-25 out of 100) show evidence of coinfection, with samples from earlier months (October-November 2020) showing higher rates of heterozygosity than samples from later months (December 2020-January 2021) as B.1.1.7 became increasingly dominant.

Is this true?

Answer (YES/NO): NO